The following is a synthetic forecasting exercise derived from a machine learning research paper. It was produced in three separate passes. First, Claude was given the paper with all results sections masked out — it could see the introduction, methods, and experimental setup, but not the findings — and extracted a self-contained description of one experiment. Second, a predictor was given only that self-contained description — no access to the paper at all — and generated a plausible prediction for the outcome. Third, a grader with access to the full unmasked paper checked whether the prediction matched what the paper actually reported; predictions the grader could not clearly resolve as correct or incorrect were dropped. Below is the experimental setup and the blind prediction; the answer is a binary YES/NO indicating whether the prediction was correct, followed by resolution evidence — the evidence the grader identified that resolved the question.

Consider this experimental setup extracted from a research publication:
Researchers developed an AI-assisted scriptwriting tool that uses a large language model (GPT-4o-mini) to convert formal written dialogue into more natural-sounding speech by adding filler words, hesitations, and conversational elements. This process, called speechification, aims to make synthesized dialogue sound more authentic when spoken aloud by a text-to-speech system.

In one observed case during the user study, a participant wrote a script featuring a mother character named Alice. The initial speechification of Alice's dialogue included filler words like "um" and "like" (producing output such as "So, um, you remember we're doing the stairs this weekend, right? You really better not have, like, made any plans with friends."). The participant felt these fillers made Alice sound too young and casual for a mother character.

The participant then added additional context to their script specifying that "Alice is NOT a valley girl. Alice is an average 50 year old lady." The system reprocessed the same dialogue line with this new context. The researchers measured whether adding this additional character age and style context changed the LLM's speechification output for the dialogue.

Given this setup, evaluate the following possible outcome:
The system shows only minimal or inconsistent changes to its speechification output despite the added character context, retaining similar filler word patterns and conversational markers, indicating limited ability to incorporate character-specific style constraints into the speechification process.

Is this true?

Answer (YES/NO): NO